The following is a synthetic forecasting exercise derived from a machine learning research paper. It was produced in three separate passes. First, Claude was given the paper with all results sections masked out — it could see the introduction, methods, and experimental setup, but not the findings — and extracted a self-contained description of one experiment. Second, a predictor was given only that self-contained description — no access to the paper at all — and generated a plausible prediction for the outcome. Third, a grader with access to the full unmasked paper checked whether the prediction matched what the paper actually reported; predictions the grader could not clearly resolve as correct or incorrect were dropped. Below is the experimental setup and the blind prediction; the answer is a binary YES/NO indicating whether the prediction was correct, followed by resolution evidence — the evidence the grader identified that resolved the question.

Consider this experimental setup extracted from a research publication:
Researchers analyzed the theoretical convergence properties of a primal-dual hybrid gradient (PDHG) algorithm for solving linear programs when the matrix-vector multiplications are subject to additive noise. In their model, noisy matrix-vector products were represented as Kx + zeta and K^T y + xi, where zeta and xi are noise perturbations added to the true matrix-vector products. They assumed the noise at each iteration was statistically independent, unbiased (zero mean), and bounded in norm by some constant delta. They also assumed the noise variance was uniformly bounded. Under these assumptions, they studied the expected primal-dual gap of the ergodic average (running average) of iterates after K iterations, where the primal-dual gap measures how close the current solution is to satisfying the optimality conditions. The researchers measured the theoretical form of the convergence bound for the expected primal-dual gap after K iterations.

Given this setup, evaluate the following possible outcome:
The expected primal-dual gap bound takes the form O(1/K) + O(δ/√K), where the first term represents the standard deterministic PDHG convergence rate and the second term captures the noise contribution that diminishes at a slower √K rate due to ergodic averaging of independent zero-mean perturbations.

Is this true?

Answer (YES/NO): YES